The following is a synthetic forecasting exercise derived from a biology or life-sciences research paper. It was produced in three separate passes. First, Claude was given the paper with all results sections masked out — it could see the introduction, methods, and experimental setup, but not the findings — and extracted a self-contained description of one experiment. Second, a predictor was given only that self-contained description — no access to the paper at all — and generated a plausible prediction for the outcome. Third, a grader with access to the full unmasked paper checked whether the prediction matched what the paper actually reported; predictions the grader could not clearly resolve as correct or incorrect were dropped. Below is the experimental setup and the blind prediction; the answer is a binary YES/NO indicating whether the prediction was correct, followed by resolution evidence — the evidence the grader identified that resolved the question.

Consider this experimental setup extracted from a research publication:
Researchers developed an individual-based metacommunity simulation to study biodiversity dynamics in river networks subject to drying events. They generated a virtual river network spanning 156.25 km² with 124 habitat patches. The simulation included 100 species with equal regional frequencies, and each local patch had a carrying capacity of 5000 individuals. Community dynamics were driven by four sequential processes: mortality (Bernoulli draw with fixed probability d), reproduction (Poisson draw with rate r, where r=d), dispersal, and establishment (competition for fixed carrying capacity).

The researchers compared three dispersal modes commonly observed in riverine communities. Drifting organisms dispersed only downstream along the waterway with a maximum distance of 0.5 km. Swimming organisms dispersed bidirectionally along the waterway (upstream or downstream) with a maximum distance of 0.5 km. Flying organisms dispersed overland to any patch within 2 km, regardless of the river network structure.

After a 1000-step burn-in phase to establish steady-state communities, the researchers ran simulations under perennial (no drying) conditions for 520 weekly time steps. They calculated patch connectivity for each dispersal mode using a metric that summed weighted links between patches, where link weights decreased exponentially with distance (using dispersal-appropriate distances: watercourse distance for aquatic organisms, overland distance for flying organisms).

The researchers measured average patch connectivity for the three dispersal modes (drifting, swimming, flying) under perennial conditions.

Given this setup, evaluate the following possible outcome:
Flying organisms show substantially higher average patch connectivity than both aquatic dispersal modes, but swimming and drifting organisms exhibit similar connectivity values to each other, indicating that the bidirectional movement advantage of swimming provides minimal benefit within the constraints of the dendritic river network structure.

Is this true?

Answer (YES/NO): NO